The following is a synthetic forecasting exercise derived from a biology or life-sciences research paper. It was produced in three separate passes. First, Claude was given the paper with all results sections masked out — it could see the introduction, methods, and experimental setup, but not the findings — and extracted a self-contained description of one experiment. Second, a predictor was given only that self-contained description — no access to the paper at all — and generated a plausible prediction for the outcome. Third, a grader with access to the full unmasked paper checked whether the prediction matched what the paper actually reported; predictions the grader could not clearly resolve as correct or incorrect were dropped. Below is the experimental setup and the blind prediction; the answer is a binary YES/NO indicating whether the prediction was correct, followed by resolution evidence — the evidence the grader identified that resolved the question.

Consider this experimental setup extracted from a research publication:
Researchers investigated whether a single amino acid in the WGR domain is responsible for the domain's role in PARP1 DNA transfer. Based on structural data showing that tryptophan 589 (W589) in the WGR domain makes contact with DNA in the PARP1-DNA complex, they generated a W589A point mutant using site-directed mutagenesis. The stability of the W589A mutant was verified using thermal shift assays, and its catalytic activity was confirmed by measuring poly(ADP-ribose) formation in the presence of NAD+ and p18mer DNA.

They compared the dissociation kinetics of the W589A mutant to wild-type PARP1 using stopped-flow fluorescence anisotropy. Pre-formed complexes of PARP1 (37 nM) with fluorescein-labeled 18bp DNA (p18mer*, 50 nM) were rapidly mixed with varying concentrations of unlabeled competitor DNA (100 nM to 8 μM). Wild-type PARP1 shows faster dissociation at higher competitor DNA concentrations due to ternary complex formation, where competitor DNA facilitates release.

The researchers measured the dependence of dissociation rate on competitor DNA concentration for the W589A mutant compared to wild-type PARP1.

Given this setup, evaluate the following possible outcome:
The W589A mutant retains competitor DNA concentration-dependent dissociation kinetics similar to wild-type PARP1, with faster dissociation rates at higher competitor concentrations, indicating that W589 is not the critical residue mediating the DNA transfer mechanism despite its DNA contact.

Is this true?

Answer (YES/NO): NO